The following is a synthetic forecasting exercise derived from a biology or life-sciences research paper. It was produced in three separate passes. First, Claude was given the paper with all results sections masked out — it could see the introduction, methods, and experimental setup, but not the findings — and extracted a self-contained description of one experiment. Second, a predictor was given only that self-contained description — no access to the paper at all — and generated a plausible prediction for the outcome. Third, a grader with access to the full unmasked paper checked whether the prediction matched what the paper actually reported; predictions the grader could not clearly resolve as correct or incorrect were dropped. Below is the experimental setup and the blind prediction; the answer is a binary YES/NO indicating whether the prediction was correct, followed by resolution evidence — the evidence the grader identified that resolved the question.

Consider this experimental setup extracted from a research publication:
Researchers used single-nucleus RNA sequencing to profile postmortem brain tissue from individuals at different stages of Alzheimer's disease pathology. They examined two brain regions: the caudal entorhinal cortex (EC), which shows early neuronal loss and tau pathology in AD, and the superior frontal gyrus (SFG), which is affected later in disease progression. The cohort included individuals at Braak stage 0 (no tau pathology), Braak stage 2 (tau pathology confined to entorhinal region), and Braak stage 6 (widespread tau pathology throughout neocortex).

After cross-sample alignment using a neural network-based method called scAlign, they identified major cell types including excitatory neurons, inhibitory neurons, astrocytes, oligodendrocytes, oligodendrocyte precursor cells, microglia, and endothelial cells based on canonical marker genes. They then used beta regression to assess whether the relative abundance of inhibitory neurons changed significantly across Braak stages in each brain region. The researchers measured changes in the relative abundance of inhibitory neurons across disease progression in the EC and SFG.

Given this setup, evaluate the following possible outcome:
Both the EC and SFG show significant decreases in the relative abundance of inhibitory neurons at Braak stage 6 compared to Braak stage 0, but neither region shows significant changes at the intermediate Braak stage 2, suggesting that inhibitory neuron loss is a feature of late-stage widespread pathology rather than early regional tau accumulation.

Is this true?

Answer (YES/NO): NO